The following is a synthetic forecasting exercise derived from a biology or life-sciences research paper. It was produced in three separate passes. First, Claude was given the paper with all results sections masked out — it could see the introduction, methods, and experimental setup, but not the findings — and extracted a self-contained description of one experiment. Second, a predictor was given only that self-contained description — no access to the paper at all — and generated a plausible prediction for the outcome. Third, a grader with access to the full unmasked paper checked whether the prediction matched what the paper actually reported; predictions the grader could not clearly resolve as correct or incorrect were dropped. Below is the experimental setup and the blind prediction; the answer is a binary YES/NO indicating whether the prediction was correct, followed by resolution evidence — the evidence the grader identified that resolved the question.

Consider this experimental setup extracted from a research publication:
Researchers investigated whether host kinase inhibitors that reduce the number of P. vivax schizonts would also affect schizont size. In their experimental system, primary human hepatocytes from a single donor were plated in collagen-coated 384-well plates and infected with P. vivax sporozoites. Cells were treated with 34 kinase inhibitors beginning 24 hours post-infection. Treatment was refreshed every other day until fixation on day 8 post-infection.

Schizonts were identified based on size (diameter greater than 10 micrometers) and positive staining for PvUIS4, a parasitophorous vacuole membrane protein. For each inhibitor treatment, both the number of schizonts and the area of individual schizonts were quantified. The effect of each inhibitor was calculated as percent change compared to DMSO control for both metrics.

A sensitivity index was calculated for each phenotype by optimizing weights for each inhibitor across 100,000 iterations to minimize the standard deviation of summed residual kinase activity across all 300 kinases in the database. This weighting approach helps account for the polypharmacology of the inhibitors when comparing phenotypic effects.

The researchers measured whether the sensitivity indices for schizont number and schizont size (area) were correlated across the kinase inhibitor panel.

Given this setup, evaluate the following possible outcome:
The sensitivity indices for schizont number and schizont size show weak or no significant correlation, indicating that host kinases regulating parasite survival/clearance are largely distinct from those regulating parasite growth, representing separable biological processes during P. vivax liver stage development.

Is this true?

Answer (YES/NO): YES